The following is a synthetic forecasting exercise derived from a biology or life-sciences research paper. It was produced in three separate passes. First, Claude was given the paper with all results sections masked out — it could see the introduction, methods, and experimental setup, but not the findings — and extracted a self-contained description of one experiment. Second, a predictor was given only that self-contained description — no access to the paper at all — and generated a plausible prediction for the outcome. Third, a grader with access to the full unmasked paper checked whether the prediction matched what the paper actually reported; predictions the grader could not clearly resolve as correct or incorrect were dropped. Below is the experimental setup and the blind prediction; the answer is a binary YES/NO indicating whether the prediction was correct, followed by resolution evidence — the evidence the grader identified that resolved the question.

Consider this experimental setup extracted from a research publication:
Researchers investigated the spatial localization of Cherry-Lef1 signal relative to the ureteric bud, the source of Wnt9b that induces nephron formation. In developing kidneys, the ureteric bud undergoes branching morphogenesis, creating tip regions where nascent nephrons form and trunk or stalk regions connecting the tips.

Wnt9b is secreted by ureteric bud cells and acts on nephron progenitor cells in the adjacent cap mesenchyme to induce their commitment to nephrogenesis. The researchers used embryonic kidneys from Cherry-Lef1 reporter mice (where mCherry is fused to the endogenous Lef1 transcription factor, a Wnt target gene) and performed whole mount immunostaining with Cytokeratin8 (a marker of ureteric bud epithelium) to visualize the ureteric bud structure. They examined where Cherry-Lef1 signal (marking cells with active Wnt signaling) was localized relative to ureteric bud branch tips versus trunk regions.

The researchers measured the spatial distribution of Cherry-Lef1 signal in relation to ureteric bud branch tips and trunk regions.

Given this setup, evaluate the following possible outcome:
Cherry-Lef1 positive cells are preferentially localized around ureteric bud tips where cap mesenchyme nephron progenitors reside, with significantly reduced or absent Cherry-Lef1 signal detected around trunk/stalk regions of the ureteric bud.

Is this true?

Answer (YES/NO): YES